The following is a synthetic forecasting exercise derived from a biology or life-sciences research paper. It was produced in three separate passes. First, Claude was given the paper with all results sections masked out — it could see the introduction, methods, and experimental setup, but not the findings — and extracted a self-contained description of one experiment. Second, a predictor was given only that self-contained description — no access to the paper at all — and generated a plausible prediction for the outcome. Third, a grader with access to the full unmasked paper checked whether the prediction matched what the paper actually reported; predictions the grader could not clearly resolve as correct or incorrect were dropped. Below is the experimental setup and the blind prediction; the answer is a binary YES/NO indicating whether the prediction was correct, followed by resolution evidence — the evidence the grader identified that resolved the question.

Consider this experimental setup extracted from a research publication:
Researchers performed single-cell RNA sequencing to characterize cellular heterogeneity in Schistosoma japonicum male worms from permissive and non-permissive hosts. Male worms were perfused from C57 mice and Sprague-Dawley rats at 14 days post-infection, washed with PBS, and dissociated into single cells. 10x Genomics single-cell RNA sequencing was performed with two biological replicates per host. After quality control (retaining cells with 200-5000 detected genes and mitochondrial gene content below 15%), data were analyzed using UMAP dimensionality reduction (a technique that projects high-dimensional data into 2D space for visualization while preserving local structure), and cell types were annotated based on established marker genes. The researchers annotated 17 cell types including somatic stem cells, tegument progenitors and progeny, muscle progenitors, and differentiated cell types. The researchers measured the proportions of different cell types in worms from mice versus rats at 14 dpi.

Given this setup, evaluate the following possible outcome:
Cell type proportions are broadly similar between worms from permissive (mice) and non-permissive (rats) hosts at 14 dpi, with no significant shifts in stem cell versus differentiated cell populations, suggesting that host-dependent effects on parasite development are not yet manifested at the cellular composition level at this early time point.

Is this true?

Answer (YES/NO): NO